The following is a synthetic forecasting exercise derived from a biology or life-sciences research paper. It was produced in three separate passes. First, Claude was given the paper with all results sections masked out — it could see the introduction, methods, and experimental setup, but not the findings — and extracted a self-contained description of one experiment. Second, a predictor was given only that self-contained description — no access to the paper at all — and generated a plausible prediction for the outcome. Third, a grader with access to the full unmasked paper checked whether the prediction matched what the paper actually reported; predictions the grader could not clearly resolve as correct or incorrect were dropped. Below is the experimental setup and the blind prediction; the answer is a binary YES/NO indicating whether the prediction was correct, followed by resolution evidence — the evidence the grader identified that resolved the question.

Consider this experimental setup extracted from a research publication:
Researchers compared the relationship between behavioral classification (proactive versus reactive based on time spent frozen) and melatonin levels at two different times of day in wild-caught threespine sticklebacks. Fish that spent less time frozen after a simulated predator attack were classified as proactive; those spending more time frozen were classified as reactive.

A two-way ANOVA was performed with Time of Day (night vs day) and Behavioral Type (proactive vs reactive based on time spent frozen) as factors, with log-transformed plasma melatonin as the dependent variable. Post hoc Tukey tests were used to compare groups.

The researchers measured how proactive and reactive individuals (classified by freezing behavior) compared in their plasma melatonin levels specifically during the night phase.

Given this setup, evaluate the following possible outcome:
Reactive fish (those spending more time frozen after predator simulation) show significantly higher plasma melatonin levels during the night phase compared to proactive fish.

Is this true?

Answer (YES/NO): NO